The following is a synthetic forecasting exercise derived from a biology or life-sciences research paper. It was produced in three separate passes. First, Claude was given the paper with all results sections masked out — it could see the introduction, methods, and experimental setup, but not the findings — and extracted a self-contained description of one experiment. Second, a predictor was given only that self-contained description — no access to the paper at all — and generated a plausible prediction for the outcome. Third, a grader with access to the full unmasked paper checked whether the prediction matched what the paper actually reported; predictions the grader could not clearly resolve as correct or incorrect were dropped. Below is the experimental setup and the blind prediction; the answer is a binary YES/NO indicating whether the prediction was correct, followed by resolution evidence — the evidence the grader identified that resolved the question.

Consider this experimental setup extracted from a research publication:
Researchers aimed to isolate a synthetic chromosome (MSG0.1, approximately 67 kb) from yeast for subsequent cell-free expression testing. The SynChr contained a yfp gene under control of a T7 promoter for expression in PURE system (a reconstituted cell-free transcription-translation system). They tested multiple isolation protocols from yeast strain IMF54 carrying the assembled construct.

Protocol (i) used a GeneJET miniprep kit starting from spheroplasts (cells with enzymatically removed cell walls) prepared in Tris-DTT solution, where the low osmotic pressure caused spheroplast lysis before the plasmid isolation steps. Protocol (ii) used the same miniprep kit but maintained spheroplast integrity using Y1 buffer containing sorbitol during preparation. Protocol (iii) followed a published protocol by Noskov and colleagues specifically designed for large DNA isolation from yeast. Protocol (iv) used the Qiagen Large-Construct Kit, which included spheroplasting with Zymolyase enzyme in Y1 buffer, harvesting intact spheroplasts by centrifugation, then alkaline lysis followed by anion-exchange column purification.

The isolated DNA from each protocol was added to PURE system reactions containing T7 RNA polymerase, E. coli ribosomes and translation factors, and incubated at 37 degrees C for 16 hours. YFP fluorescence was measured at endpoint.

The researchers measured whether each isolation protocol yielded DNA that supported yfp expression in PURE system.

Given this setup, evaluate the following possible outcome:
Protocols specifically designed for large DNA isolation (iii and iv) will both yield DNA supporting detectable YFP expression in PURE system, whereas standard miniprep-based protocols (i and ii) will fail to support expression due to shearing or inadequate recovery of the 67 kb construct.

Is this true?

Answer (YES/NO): NO